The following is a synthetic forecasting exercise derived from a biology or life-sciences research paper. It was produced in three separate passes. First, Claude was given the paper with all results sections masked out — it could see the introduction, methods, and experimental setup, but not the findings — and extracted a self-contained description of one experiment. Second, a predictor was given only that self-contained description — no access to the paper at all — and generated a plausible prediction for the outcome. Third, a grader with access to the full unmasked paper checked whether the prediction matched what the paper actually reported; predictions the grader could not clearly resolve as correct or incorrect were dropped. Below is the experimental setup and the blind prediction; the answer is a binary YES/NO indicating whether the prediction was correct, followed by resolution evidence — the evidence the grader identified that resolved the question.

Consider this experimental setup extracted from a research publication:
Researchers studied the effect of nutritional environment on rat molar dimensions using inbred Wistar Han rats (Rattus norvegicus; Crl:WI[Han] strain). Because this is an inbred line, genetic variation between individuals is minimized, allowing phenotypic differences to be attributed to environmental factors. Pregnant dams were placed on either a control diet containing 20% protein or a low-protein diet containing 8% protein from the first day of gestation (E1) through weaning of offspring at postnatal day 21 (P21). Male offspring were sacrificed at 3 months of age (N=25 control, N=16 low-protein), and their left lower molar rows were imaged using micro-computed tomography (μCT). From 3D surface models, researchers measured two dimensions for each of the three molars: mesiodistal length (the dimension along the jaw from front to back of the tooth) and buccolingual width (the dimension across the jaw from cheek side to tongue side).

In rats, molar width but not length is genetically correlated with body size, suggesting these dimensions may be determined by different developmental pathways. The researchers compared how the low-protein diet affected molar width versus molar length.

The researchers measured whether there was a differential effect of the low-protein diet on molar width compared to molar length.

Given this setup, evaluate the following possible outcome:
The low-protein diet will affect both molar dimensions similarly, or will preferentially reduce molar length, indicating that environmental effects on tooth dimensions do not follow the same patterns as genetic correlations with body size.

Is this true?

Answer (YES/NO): NO